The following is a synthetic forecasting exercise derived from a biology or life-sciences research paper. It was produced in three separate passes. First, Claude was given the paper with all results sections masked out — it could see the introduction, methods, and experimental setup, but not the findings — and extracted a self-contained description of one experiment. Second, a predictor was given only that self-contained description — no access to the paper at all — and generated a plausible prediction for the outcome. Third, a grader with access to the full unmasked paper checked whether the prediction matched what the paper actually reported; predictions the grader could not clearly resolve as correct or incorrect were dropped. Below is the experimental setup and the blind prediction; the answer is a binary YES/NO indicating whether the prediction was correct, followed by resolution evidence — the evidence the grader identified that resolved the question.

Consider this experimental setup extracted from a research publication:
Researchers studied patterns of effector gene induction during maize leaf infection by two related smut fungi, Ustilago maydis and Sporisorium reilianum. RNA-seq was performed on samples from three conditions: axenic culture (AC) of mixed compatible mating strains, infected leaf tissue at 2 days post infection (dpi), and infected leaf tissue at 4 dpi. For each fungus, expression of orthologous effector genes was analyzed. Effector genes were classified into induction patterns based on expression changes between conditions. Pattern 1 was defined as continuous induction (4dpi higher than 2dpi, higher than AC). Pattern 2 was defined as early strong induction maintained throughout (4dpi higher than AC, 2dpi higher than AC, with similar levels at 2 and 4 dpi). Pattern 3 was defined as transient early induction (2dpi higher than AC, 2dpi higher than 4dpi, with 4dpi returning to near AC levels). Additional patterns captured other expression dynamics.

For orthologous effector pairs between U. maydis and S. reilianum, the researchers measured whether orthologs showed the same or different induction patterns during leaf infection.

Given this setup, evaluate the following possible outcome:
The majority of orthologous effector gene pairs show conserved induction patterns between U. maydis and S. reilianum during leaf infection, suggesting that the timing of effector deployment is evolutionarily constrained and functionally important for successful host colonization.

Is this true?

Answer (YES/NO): NO